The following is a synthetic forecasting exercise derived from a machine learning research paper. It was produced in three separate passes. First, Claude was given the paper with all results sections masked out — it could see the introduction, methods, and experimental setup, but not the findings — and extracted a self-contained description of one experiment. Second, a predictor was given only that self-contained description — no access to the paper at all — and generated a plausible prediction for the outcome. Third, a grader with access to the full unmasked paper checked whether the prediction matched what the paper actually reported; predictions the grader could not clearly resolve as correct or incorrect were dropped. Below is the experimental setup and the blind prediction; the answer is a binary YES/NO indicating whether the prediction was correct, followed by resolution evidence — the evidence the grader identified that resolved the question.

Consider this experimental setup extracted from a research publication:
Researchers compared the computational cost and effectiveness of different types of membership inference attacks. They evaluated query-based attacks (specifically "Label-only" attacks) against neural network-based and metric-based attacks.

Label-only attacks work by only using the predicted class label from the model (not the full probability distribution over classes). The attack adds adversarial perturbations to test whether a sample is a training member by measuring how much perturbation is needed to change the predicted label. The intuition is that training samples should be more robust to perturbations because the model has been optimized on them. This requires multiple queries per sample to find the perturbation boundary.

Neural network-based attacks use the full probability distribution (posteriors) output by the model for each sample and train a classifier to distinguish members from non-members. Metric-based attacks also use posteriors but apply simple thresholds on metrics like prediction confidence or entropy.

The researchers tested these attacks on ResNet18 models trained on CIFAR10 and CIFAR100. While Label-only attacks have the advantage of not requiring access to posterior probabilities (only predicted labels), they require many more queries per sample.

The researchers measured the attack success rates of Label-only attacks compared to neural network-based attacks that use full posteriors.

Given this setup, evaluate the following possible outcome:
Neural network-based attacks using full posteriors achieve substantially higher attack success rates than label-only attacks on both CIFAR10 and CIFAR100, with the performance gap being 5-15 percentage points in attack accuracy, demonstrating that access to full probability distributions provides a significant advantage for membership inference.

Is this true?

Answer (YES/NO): NO